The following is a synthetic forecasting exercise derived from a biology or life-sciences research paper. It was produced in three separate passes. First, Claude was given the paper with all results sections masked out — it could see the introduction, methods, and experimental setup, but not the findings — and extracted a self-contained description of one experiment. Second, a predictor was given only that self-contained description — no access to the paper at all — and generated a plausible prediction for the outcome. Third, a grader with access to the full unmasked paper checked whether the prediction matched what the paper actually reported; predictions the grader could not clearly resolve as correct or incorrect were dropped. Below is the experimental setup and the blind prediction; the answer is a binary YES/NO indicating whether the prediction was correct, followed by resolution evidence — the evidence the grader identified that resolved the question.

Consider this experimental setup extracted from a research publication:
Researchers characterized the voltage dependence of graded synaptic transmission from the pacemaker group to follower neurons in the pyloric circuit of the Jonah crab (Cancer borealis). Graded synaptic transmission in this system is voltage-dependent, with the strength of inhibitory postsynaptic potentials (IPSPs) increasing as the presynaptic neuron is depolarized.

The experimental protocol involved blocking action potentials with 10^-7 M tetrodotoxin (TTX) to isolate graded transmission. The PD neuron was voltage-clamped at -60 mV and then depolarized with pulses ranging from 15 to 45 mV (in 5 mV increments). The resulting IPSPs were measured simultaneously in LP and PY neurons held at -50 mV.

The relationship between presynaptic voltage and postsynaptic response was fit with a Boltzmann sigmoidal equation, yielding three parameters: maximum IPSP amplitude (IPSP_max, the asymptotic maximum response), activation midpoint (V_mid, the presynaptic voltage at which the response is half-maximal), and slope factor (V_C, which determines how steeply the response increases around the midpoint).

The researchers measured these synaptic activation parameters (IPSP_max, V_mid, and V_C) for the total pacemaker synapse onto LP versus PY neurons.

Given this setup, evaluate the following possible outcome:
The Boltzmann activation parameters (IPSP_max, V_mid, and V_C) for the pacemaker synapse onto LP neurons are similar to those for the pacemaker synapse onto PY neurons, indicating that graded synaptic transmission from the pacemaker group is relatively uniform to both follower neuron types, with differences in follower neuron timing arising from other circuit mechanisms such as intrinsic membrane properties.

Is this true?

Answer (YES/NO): NO